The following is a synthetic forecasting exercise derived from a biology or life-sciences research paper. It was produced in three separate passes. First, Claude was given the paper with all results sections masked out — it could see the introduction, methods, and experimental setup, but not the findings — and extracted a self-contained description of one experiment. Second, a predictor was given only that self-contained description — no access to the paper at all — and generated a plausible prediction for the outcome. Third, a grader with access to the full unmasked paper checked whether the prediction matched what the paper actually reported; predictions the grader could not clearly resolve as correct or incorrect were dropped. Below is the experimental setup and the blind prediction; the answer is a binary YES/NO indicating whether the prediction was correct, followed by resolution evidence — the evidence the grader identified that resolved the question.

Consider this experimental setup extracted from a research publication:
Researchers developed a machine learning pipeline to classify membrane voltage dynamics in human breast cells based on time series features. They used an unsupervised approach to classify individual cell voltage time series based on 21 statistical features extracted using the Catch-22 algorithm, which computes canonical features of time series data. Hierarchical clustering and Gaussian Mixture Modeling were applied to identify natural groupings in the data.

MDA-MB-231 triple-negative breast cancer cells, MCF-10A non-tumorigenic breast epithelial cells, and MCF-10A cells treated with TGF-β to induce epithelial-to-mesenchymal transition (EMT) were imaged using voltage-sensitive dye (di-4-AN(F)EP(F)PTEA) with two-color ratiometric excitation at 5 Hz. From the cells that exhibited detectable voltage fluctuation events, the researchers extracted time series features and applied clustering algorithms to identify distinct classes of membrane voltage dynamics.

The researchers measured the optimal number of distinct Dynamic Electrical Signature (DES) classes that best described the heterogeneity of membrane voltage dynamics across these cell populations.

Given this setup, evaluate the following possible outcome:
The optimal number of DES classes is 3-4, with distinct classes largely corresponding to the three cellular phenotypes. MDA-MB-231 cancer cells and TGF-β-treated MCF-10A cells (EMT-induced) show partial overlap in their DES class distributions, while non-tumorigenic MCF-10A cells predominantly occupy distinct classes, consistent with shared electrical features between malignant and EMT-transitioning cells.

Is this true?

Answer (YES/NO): NO